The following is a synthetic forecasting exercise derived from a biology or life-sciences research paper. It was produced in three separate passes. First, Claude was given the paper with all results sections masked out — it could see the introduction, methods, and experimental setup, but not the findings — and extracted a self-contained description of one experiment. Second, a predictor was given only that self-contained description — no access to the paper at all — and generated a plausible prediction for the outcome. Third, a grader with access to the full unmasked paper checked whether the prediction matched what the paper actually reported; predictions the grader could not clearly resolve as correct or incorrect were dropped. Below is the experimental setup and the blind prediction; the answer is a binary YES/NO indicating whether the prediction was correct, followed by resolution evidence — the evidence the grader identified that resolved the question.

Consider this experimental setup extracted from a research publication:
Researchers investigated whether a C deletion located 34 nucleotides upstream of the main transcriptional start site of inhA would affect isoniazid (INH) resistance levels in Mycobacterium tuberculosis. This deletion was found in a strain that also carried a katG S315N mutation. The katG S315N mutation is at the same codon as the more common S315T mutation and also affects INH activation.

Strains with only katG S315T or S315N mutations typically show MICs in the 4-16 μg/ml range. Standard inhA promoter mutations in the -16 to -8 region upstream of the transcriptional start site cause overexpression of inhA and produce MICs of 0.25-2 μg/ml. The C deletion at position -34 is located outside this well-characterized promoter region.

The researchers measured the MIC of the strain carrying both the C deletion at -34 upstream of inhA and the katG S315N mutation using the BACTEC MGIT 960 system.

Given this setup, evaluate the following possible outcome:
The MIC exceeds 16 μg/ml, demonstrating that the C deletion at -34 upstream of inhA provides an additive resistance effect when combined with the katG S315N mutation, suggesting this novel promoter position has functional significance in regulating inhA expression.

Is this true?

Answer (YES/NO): YES